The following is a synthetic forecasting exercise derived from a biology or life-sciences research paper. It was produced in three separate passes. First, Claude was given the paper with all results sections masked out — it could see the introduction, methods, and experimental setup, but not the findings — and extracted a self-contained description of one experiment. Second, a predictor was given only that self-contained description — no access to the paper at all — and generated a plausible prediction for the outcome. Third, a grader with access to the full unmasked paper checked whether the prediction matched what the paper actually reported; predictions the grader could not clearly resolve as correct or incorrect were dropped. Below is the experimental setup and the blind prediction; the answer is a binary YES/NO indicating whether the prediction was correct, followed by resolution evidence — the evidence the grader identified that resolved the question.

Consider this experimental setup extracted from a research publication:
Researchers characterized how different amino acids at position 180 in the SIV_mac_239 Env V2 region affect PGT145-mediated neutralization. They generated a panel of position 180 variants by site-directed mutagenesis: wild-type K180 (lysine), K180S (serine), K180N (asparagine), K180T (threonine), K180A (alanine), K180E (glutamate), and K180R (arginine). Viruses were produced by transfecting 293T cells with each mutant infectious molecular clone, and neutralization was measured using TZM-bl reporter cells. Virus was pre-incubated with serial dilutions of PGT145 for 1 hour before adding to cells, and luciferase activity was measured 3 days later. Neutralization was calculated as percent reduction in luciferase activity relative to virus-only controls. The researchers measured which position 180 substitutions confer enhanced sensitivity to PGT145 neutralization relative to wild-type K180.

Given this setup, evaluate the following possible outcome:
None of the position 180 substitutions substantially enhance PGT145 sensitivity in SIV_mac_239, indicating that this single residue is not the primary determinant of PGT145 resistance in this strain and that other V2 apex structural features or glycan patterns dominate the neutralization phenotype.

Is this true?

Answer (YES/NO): NO